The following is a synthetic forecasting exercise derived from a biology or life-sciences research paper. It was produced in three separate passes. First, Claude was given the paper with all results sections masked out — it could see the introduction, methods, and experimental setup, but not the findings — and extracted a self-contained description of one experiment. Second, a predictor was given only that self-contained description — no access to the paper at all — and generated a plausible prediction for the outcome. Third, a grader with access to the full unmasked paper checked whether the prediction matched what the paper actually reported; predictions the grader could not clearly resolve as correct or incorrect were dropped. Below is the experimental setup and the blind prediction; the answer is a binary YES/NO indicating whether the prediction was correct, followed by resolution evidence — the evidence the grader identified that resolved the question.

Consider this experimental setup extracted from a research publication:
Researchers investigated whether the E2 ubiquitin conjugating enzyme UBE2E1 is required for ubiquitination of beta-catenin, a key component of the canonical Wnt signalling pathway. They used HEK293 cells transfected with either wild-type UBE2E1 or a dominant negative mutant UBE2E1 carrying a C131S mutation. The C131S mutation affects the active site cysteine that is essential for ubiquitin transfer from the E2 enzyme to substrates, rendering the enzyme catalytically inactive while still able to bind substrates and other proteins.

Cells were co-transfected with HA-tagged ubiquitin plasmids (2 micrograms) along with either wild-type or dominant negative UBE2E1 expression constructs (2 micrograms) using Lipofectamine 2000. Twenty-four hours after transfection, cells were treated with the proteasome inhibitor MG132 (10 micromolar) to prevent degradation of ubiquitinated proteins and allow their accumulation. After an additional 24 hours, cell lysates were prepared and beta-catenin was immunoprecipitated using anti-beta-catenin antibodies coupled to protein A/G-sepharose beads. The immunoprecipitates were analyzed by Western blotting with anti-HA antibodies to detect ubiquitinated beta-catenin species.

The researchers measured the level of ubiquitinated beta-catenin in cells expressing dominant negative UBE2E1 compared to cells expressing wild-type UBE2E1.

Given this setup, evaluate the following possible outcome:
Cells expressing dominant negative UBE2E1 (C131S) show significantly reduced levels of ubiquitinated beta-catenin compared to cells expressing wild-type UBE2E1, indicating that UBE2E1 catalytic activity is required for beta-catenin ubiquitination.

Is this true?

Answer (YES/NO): NO